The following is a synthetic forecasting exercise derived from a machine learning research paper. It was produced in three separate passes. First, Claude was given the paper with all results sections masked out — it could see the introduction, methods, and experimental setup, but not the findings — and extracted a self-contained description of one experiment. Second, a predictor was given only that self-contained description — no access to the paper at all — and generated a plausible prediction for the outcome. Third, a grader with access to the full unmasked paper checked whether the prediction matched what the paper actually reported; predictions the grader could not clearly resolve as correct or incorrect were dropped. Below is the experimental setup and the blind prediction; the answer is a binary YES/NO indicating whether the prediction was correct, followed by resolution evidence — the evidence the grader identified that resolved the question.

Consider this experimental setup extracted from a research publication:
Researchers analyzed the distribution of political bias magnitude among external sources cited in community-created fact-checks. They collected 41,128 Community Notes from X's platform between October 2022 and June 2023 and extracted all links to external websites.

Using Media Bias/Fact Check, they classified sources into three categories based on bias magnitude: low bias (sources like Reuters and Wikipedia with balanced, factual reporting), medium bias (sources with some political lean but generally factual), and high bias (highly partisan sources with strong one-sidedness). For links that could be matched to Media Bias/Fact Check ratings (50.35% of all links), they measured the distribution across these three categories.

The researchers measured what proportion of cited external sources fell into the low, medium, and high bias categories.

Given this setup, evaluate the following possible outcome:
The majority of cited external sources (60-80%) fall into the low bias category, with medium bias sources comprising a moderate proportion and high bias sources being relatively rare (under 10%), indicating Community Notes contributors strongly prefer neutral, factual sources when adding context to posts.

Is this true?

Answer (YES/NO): NO